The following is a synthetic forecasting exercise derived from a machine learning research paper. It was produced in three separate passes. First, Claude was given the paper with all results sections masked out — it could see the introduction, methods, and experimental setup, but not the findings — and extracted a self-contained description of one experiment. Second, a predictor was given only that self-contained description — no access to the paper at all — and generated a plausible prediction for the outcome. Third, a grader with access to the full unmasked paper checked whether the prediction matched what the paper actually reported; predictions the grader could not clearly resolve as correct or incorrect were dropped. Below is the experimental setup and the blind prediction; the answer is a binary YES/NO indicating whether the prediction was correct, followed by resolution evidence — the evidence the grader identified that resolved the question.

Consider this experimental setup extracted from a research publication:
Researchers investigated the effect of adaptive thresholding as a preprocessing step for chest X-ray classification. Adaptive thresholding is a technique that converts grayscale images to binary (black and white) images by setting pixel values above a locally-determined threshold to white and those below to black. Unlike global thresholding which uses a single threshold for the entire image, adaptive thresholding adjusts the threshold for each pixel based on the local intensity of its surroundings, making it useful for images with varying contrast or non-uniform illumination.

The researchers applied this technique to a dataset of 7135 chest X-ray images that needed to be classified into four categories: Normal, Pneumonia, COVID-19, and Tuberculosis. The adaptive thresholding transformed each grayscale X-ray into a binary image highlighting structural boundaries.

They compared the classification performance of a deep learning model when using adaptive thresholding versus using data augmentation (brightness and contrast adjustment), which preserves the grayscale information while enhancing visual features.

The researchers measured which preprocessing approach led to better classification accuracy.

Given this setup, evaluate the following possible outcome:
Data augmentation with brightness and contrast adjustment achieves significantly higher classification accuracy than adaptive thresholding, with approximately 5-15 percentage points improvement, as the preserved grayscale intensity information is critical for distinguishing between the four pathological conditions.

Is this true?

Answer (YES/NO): NO